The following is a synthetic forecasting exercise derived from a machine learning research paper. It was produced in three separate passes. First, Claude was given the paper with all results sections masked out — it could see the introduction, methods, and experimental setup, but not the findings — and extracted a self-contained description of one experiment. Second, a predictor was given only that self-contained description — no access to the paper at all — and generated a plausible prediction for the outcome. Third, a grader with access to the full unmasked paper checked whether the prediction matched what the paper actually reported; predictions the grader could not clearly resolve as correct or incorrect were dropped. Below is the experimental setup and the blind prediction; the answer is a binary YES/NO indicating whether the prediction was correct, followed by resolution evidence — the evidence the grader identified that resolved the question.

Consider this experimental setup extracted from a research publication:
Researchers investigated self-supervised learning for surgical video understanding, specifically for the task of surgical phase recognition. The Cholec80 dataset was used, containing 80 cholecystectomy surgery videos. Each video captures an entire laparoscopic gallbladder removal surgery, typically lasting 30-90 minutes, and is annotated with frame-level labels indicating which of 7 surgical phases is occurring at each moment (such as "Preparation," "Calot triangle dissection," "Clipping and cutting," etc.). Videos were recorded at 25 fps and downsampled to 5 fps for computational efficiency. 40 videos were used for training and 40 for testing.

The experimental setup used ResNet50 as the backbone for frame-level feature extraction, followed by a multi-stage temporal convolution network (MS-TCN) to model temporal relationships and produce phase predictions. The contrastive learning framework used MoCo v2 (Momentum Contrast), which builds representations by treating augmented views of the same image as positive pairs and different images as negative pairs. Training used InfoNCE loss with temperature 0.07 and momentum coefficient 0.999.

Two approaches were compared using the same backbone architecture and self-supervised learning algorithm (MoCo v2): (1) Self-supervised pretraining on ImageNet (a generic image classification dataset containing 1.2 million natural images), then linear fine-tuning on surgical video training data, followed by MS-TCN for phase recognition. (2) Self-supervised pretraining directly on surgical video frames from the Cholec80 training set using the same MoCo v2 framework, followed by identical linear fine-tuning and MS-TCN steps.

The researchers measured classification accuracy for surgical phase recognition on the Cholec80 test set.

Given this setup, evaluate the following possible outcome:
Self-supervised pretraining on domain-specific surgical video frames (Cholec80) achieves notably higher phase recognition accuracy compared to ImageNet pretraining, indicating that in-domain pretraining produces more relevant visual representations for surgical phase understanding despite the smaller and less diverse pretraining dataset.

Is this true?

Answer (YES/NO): NO